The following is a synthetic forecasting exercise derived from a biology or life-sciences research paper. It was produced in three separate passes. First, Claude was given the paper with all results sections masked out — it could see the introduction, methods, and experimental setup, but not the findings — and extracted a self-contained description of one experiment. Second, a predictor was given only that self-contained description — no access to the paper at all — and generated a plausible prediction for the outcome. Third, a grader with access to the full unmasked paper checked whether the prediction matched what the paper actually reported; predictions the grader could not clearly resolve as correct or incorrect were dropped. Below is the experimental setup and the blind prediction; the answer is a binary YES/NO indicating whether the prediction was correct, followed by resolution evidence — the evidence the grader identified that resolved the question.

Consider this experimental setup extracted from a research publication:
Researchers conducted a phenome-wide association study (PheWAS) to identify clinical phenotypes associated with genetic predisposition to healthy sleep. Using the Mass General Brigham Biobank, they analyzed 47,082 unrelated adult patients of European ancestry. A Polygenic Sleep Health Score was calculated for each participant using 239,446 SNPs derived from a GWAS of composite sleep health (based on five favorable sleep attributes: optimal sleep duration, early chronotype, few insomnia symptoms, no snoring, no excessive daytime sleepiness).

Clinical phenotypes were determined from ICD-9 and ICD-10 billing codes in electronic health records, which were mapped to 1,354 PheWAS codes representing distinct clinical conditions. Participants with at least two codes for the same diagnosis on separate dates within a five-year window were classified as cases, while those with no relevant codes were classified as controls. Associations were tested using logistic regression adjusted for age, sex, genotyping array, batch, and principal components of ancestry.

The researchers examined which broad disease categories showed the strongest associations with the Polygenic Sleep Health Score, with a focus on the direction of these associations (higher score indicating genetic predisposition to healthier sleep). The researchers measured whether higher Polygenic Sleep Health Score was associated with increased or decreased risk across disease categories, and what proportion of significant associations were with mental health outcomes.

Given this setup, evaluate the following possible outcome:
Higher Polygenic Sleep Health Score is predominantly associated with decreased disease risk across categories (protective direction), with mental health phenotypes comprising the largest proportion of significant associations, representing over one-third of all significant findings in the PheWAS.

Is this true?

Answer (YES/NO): NO